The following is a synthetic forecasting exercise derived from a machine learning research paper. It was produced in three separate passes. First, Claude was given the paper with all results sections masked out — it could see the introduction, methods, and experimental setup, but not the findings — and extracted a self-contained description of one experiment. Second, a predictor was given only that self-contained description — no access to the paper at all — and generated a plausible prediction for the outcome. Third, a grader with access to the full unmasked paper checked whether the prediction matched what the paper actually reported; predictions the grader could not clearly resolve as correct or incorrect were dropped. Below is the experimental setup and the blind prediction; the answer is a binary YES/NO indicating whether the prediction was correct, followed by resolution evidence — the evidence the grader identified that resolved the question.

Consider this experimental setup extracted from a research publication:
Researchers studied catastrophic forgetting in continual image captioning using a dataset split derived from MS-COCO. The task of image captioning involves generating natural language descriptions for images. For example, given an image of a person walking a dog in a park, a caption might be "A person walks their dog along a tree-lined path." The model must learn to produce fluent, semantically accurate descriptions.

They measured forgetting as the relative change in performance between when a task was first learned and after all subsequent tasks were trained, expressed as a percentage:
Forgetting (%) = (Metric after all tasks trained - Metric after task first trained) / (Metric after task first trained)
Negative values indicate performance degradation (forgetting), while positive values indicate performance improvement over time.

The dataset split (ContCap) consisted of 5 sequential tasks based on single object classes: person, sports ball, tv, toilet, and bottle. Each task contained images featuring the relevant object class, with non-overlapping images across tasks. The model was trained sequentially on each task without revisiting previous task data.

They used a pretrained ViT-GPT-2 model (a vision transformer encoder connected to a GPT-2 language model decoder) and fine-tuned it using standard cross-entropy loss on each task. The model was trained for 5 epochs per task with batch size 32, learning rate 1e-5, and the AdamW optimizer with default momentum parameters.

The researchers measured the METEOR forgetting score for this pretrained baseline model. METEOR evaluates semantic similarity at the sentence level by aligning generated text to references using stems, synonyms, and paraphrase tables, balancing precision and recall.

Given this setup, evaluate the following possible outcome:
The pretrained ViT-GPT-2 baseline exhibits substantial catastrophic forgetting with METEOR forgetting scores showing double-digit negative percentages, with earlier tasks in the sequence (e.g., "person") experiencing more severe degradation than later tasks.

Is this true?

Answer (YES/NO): NO